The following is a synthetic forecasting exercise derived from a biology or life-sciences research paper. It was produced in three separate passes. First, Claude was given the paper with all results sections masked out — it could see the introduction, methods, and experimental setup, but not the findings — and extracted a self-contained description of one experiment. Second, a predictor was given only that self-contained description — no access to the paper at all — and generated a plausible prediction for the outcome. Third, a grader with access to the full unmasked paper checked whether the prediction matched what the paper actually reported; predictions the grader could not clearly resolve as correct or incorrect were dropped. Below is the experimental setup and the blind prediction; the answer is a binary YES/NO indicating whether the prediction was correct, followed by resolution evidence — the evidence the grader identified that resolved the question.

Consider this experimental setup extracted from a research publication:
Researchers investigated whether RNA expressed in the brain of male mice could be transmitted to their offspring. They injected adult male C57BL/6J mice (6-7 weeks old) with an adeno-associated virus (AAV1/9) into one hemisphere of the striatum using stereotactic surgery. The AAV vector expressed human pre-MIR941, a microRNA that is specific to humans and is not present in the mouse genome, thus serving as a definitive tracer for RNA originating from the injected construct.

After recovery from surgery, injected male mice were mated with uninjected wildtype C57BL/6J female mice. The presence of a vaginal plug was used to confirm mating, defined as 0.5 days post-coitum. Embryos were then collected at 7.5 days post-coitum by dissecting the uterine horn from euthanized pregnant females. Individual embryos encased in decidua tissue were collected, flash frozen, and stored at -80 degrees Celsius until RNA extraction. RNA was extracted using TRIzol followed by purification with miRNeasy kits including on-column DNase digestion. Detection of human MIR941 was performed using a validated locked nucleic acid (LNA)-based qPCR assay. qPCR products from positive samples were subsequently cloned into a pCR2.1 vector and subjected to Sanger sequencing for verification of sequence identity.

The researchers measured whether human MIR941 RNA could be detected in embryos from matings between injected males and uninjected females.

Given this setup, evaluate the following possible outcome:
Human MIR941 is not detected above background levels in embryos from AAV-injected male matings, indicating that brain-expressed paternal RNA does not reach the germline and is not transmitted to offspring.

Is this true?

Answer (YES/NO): NO